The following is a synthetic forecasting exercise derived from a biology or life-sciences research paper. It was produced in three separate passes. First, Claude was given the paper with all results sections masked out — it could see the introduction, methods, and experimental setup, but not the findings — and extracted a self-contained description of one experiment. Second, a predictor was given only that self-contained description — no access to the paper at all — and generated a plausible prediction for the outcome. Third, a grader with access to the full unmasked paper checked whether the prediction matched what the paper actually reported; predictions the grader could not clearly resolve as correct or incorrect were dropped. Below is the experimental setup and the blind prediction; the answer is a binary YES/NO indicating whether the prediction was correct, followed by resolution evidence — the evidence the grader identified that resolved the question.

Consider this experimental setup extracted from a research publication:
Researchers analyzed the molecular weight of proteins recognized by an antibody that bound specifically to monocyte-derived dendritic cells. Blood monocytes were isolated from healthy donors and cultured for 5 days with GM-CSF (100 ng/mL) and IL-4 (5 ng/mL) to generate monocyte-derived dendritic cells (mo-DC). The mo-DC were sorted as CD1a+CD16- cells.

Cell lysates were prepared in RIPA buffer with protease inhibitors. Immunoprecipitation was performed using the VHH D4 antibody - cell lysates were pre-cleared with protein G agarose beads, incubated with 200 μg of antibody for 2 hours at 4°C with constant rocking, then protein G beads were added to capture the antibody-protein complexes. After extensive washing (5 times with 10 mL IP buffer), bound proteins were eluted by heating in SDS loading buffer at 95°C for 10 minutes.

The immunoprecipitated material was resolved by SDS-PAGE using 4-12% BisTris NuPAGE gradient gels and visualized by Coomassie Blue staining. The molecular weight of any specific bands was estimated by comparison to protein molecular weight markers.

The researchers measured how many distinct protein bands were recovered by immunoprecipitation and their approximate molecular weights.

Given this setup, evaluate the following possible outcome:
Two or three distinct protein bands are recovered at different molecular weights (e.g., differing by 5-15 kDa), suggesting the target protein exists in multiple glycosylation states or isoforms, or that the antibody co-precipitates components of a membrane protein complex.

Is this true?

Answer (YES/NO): YES